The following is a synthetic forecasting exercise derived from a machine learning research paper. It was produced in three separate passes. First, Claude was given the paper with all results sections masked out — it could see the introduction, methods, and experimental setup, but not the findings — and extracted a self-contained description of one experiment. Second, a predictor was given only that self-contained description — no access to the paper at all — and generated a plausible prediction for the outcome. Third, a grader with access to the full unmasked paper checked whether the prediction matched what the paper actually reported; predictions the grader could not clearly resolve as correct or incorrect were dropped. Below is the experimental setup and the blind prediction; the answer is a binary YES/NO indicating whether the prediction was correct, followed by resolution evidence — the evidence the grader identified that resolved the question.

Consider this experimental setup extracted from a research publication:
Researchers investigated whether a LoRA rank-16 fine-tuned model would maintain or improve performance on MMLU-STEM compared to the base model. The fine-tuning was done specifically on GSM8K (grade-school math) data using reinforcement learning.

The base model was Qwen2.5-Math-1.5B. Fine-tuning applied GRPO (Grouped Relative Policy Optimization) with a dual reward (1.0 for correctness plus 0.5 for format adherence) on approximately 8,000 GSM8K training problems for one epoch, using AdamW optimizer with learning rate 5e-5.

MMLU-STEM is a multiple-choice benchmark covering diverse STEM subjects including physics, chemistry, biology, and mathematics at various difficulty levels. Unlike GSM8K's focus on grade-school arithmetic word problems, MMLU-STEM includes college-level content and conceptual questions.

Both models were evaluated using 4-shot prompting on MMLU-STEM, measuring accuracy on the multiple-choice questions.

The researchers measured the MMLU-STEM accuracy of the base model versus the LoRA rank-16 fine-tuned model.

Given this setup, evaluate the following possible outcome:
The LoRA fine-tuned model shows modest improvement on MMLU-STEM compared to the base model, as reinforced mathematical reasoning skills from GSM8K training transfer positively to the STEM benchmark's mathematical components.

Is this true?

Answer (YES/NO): YES